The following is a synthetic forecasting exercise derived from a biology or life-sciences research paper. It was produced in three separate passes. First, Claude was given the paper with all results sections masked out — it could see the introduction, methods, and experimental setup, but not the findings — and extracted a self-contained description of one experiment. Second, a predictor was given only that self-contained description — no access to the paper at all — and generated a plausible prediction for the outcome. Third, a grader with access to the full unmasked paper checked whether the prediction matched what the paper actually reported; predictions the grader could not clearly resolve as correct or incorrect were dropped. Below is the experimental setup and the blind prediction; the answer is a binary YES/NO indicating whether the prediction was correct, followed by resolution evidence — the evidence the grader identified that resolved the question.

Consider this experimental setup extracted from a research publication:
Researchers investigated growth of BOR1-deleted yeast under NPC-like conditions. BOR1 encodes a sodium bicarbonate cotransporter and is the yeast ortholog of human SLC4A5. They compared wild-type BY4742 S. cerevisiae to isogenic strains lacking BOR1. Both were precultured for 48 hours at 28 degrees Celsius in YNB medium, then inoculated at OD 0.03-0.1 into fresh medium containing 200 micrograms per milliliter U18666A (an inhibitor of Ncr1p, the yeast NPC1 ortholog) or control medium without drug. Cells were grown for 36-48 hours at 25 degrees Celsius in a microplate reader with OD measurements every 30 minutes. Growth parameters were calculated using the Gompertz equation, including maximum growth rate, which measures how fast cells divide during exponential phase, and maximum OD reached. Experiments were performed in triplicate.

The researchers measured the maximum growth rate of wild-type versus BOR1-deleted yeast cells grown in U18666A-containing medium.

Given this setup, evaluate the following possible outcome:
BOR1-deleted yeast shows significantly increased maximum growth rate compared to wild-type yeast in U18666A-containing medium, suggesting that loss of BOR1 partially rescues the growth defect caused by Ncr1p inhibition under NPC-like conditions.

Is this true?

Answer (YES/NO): YES